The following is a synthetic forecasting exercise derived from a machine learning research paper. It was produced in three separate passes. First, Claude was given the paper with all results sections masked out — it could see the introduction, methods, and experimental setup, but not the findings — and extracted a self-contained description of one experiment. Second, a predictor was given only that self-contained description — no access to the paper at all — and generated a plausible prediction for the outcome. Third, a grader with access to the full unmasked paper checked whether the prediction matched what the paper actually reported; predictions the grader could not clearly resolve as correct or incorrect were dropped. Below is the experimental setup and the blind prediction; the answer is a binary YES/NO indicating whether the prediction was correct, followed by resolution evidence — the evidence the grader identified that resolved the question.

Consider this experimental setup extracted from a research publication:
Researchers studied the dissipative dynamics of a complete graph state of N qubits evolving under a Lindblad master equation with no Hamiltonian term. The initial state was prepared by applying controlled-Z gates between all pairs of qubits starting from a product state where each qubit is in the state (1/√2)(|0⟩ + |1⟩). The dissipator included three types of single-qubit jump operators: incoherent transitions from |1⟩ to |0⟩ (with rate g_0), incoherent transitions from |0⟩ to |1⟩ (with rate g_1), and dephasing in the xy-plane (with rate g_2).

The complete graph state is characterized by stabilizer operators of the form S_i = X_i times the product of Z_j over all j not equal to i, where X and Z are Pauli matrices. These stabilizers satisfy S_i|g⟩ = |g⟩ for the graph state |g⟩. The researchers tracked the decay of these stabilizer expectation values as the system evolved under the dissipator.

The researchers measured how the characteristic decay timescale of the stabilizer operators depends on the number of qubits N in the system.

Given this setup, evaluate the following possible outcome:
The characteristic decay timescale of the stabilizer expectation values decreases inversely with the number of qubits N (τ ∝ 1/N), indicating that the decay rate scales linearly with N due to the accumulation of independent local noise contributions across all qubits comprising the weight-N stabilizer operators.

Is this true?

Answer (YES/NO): YES